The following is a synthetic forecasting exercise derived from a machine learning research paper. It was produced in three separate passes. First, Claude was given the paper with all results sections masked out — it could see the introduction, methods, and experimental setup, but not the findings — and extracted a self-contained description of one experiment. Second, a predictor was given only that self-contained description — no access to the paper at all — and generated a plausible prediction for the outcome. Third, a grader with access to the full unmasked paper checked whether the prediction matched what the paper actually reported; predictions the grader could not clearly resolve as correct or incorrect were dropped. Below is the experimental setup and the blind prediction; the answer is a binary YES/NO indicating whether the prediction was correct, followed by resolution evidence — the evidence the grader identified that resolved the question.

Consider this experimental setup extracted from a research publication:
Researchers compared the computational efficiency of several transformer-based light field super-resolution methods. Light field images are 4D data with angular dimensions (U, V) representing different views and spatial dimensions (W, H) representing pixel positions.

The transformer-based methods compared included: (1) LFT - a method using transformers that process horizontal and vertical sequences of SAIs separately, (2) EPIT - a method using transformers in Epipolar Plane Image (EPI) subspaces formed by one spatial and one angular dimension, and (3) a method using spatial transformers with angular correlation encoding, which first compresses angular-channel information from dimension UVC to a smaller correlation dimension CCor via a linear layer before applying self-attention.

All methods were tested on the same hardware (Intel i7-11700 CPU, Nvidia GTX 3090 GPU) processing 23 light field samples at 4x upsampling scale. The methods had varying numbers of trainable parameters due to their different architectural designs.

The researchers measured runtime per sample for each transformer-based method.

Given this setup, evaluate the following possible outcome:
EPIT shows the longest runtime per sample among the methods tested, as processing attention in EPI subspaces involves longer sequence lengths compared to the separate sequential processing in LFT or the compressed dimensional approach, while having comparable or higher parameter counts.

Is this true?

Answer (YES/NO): NO